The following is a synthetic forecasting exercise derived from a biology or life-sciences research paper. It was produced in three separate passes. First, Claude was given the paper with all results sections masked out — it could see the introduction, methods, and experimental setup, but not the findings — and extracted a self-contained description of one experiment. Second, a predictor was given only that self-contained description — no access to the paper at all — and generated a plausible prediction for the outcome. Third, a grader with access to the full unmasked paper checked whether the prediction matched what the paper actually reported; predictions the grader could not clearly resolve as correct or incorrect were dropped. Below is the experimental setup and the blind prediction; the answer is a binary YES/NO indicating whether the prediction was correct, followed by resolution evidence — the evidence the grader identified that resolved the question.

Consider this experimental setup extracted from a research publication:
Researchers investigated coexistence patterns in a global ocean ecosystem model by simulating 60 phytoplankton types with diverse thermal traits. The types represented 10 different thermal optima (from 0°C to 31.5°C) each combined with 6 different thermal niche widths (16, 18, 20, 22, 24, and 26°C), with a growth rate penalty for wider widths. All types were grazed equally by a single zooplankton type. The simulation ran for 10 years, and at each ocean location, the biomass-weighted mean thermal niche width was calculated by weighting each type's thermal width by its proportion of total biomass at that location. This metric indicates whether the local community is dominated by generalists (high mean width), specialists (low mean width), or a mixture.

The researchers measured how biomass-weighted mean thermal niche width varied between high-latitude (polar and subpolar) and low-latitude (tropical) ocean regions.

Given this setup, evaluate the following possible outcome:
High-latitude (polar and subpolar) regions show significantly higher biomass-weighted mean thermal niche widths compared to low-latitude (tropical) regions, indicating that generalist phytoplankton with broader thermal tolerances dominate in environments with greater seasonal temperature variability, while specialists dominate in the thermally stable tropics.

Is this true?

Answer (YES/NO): NO